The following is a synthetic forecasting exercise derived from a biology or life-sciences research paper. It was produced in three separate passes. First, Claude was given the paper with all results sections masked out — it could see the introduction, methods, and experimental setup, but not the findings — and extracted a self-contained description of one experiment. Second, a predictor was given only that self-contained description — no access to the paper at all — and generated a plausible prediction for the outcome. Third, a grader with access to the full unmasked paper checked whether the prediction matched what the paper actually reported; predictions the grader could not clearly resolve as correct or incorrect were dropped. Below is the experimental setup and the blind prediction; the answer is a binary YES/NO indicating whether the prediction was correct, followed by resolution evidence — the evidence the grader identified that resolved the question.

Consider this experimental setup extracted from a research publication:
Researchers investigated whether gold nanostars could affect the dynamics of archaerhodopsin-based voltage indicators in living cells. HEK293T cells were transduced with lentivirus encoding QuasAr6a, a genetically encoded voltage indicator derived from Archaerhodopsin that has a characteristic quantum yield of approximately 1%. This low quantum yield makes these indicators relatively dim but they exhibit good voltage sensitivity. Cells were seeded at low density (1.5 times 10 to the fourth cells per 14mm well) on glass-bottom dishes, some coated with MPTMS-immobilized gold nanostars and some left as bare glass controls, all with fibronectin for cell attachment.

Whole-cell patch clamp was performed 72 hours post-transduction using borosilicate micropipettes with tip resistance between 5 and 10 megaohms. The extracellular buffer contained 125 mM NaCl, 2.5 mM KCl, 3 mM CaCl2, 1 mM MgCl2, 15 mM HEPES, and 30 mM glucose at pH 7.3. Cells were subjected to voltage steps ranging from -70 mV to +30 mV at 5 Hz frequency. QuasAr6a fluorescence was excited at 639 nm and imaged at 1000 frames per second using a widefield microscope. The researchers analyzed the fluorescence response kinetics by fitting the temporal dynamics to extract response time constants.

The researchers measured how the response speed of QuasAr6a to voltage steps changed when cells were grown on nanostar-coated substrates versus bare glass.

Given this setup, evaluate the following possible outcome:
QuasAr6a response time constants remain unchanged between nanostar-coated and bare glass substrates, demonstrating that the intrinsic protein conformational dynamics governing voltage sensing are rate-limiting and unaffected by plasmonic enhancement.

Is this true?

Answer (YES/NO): NO